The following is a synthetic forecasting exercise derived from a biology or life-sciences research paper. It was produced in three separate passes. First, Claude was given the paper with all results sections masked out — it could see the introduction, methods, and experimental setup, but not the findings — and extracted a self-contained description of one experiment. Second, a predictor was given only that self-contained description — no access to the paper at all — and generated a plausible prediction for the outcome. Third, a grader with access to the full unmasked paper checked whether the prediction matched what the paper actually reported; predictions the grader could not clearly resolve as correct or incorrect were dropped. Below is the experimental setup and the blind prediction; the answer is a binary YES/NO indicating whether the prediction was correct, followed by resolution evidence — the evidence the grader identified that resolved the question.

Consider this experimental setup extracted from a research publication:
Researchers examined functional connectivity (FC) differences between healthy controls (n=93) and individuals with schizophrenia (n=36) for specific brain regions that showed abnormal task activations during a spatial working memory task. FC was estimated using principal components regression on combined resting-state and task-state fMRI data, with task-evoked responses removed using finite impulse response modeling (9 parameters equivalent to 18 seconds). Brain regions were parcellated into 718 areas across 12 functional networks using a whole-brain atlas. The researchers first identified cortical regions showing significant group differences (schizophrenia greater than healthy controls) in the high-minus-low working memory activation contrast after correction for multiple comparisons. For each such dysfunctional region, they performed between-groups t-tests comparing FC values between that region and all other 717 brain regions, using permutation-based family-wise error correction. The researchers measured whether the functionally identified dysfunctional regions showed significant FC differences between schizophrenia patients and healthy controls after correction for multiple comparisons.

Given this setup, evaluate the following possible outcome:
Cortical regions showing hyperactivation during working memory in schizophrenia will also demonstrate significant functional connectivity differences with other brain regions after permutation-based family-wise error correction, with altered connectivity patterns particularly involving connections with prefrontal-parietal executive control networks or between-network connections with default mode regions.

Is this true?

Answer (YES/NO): NO